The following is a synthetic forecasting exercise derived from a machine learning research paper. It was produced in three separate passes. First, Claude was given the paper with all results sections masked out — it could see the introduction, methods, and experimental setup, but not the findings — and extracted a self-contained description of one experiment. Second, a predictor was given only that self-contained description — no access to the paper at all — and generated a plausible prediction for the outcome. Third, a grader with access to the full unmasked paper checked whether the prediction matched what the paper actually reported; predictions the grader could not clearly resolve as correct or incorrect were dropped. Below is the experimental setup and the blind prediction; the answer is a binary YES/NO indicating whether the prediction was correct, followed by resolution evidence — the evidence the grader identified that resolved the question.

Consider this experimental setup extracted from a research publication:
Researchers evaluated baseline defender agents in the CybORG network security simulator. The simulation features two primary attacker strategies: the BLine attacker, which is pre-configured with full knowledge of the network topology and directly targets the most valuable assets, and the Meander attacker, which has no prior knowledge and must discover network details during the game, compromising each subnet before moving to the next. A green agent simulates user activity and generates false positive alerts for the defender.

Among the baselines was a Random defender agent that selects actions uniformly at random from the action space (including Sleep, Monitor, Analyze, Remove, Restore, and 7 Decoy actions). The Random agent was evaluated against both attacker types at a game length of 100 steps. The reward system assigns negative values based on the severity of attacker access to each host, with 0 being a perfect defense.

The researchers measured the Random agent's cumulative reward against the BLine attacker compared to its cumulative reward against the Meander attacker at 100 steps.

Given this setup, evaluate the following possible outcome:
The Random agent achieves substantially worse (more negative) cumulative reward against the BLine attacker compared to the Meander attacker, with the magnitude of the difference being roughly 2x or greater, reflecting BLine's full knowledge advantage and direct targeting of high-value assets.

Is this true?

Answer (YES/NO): NO